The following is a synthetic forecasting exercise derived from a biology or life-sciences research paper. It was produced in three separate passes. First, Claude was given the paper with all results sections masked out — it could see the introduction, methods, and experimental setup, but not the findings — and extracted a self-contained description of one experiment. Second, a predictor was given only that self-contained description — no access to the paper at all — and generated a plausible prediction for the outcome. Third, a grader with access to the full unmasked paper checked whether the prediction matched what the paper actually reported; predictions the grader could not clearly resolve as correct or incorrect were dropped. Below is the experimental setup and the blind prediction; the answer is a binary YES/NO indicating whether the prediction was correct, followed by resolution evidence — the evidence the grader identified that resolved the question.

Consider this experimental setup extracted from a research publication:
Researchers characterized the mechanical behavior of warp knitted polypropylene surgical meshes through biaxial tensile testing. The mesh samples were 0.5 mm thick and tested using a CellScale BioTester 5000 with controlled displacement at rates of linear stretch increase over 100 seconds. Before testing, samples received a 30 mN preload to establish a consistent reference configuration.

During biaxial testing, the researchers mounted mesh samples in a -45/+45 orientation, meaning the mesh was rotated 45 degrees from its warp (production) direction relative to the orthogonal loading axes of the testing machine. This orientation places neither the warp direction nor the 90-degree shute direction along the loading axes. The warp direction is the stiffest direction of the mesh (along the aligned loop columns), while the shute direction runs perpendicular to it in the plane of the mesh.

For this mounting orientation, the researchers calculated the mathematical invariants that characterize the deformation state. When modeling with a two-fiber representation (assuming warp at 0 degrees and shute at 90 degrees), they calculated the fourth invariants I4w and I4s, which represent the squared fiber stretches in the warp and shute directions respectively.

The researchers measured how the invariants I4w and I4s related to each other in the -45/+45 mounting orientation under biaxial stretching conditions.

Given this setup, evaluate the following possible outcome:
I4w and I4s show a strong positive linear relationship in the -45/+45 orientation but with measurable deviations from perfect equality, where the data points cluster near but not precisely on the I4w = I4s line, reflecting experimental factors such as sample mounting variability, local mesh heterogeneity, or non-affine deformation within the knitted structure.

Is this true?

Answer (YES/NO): NO